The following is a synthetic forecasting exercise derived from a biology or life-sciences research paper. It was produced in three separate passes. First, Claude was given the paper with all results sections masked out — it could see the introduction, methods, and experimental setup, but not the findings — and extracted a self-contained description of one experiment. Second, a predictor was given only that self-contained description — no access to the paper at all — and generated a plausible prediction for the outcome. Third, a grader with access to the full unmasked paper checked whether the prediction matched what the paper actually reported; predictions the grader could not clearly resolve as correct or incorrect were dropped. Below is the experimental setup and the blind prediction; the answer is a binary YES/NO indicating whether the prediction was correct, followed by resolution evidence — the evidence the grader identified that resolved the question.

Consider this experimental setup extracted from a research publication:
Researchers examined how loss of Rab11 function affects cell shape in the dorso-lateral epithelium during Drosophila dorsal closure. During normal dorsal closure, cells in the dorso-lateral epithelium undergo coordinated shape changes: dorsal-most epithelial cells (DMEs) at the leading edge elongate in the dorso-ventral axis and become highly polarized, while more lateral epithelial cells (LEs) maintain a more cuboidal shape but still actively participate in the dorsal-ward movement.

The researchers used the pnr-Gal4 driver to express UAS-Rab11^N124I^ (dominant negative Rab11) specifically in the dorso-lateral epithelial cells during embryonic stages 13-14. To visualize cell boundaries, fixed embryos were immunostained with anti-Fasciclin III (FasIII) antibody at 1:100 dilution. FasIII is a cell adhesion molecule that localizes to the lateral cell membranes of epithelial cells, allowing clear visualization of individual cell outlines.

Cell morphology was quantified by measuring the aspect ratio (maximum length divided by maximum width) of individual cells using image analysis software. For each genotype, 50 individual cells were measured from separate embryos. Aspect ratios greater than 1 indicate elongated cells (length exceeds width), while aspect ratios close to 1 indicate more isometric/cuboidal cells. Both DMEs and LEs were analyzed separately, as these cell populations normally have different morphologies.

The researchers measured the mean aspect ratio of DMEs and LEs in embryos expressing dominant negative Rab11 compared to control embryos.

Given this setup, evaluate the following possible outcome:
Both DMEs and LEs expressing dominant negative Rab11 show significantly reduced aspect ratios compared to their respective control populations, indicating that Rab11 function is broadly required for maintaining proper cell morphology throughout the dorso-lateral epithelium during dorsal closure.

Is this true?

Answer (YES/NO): YES